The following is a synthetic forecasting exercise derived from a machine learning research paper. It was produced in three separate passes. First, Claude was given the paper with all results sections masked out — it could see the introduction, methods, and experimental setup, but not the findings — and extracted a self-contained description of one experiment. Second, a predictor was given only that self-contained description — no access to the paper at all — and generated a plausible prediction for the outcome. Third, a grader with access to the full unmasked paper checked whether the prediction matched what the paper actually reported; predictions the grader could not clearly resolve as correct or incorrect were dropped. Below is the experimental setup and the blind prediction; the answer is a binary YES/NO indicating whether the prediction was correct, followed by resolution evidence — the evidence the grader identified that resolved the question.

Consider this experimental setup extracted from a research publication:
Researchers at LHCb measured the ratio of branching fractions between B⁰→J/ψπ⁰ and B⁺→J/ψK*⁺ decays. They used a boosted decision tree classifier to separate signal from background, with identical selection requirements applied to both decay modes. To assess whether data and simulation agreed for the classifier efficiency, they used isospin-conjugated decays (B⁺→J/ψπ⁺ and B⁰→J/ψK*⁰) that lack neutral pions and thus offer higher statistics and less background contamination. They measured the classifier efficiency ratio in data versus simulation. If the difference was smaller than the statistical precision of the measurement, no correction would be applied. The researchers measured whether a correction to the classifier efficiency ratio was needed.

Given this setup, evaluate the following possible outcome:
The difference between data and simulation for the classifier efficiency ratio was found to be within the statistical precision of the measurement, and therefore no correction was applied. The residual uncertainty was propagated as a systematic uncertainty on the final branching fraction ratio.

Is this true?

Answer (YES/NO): YES